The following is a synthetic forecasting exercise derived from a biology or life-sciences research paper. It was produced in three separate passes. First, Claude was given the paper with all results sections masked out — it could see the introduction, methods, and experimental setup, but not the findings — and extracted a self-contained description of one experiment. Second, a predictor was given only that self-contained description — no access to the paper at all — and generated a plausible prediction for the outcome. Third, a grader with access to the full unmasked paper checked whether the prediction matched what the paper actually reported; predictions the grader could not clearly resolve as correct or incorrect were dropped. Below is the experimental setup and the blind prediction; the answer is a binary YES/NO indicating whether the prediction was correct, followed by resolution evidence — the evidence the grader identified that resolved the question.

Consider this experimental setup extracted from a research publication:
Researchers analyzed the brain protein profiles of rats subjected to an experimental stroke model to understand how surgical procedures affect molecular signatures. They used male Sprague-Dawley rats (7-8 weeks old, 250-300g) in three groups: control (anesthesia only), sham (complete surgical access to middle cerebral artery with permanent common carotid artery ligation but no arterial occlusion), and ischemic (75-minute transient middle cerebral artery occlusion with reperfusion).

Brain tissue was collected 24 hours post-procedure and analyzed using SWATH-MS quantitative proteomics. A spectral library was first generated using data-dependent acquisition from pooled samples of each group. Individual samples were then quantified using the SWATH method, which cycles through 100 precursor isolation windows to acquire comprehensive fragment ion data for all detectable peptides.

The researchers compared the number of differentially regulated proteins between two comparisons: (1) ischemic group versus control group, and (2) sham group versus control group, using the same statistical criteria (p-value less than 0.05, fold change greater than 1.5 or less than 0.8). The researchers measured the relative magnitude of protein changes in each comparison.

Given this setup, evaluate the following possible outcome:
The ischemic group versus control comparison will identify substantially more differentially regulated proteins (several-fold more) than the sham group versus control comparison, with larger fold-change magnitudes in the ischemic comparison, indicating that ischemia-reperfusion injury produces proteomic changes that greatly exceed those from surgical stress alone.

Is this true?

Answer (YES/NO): NO